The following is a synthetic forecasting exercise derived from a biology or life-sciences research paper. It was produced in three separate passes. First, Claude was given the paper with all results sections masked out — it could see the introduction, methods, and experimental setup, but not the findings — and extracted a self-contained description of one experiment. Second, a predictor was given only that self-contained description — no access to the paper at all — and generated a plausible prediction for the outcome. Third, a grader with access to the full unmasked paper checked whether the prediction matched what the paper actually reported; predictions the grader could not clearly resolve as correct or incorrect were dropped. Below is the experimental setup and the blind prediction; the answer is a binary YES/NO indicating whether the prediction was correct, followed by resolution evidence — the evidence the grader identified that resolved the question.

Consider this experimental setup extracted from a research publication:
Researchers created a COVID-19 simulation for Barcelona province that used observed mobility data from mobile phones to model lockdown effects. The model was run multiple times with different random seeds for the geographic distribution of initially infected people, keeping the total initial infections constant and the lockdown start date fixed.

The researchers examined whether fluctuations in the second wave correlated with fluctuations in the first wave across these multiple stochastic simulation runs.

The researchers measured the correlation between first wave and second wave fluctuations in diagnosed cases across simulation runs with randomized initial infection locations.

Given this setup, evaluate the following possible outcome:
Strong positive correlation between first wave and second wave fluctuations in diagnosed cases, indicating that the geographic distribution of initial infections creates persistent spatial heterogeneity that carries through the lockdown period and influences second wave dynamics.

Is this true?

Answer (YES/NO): NO